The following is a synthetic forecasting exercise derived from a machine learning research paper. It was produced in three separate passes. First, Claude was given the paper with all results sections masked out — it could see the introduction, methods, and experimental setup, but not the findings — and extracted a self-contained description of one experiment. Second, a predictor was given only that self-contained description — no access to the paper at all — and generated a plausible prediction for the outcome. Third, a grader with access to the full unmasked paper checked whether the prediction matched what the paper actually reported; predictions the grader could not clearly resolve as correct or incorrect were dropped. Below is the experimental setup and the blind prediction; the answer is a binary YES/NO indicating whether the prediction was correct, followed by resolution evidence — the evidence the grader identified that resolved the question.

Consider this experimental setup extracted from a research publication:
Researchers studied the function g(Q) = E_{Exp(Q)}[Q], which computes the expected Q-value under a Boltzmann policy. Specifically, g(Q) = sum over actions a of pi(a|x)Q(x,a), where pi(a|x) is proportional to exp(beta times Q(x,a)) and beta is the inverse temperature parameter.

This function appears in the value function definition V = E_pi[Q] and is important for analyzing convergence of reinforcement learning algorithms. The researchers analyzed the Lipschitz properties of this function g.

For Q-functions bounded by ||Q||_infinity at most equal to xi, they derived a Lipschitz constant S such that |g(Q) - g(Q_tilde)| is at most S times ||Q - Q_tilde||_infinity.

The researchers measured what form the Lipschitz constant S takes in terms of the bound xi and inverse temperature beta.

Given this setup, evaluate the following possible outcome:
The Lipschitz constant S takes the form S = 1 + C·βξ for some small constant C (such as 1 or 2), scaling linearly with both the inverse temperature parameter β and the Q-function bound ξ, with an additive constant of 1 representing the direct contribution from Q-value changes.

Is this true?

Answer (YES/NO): YES